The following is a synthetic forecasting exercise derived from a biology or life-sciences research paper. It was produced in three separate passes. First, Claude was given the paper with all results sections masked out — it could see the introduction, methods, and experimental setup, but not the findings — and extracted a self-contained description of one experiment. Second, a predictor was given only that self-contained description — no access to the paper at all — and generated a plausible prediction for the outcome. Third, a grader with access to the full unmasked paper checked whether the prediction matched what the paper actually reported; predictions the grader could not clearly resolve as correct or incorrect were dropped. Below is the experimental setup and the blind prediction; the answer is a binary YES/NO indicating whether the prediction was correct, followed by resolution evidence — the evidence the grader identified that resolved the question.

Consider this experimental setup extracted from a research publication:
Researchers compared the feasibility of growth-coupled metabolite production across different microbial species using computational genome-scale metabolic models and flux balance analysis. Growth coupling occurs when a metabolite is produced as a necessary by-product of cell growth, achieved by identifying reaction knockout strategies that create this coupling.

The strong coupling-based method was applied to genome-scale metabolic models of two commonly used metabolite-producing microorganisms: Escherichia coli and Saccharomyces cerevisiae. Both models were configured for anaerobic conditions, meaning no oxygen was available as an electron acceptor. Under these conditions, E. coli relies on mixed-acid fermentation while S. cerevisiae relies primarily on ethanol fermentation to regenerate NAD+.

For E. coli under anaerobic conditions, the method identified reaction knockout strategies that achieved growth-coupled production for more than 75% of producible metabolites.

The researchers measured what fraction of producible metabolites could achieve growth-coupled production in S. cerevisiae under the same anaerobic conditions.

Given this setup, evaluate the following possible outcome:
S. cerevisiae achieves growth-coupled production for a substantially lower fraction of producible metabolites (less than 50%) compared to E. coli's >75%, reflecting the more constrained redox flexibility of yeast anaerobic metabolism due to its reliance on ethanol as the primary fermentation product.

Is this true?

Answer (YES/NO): YES